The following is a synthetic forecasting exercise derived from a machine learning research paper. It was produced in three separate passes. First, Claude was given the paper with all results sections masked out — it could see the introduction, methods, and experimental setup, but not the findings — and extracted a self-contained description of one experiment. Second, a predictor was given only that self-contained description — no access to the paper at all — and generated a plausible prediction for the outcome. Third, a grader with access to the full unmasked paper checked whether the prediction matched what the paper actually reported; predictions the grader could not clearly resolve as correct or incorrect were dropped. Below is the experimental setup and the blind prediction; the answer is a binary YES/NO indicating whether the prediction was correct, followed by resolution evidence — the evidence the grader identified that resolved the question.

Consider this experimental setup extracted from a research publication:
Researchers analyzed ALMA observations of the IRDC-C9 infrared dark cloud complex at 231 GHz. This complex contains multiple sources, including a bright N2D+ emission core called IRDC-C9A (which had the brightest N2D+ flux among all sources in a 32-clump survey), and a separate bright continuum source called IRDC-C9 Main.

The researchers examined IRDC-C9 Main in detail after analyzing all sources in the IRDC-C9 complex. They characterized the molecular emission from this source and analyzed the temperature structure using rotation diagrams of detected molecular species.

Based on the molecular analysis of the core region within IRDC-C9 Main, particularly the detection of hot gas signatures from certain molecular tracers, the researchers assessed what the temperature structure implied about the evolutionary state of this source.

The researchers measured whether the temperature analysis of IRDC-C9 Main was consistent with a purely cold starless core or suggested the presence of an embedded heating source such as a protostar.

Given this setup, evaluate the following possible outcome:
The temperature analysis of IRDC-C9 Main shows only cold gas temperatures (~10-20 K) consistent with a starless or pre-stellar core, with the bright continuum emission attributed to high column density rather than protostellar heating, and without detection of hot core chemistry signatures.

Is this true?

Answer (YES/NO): NO